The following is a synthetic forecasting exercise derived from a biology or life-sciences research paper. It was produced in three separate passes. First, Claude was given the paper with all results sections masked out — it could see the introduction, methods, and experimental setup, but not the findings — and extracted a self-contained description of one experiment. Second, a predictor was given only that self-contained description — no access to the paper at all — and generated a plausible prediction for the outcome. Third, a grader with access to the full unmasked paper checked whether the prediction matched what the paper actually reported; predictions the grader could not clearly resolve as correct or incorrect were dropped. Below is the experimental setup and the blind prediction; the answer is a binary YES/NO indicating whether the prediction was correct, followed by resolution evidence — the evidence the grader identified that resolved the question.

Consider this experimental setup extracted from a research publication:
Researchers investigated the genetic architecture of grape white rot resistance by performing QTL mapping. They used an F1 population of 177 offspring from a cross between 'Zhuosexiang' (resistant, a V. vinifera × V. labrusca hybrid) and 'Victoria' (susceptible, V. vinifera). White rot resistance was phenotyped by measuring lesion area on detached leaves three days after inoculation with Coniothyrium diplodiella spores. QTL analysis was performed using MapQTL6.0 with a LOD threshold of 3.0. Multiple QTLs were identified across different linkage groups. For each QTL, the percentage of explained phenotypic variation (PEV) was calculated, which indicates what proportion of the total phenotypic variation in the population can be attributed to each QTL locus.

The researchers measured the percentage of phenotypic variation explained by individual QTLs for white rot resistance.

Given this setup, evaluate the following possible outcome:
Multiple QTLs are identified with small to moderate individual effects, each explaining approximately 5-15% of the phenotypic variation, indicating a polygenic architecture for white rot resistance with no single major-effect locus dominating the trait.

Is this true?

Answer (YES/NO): YES